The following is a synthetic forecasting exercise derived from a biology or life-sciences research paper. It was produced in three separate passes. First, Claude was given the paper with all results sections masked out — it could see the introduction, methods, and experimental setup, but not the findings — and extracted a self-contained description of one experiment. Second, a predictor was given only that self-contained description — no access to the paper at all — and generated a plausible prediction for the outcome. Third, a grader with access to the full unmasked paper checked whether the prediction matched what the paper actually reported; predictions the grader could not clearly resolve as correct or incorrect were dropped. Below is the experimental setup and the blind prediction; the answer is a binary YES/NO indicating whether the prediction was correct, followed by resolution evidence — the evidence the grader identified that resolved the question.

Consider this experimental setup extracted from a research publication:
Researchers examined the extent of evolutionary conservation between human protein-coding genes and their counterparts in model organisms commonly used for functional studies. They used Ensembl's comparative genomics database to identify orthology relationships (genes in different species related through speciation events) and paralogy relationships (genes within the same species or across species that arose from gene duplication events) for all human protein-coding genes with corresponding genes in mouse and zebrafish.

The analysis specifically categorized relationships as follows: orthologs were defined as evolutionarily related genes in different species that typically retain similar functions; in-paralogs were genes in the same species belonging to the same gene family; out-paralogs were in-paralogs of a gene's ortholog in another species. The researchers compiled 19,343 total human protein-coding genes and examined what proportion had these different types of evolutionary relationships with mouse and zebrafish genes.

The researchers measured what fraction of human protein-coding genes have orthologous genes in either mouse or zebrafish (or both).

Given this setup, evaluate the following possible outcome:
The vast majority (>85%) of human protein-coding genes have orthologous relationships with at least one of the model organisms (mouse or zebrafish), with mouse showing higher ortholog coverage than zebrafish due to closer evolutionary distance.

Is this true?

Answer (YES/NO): YES